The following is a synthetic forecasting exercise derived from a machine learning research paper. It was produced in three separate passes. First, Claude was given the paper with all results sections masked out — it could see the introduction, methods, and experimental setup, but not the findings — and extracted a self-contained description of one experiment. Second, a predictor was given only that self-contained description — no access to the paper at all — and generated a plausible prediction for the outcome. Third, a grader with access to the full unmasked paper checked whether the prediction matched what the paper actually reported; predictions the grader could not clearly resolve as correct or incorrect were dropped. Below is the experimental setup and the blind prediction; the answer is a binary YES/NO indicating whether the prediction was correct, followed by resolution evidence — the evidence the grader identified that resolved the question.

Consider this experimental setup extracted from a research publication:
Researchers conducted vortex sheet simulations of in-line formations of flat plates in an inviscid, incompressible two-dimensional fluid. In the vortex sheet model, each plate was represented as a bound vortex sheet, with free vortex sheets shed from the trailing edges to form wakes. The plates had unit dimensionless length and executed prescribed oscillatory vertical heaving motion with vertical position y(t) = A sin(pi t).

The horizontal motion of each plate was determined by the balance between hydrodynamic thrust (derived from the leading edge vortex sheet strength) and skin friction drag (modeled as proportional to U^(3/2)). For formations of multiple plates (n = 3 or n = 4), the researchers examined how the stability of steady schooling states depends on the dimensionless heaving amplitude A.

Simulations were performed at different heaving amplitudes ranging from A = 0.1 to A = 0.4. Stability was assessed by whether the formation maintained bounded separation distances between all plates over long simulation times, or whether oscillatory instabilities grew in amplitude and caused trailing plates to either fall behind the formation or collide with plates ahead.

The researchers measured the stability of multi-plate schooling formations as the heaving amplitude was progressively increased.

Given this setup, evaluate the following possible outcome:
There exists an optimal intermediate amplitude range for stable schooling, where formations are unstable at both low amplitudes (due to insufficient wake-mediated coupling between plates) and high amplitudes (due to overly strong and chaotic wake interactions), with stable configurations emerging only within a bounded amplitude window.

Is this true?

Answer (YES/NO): NO